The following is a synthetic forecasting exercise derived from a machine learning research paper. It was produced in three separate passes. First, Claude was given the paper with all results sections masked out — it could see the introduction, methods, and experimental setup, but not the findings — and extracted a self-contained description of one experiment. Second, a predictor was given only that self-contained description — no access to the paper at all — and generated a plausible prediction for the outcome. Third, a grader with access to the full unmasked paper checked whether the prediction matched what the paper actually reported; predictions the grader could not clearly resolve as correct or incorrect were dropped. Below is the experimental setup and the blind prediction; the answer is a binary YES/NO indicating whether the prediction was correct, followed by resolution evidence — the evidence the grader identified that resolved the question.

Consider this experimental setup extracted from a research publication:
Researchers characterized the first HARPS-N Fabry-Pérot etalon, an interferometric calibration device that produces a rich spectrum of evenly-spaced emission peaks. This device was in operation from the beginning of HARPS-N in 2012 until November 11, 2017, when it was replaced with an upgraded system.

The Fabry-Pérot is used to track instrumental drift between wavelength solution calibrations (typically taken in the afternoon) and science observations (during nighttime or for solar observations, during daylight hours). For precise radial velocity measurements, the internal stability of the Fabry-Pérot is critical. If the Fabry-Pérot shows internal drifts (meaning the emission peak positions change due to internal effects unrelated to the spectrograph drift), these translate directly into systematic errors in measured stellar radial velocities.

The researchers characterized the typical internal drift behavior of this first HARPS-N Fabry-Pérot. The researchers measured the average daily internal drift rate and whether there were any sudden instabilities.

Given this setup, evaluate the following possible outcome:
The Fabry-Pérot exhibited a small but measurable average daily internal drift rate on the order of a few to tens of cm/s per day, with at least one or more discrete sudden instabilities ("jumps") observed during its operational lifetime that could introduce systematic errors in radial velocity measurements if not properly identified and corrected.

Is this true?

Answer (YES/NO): YES